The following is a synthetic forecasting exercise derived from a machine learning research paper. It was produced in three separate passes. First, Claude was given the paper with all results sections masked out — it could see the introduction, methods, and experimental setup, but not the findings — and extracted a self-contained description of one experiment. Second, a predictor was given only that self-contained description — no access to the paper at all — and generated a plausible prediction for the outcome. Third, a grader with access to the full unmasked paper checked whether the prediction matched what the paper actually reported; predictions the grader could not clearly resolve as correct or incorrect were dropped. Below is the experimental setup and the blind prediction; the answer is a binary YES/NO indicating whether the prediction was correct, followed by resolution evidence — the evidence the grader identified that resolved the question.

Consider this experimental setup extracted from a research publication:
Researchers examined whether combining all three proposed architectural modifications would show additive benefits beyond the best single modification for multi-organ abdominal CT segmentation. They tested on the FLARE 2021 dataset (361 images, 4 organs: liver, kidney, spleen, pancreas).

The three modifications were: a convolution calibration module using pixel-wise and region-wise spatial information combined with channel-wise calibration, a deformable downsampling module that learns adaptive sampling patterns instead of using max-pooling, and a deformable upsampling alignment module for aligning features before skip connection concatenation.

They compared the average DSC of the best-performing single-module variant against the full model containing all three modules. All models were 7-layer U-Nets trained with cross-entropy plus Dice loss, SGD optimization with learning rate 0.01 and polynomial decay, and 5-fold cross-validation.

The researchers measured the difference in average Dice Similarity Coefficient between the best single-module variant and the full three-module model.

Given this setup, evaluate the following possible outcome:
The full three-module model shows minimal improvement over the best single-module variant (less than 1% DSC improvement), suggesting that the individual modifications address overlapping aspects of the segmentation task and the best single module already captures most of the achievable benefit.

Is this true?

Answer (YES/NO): YES